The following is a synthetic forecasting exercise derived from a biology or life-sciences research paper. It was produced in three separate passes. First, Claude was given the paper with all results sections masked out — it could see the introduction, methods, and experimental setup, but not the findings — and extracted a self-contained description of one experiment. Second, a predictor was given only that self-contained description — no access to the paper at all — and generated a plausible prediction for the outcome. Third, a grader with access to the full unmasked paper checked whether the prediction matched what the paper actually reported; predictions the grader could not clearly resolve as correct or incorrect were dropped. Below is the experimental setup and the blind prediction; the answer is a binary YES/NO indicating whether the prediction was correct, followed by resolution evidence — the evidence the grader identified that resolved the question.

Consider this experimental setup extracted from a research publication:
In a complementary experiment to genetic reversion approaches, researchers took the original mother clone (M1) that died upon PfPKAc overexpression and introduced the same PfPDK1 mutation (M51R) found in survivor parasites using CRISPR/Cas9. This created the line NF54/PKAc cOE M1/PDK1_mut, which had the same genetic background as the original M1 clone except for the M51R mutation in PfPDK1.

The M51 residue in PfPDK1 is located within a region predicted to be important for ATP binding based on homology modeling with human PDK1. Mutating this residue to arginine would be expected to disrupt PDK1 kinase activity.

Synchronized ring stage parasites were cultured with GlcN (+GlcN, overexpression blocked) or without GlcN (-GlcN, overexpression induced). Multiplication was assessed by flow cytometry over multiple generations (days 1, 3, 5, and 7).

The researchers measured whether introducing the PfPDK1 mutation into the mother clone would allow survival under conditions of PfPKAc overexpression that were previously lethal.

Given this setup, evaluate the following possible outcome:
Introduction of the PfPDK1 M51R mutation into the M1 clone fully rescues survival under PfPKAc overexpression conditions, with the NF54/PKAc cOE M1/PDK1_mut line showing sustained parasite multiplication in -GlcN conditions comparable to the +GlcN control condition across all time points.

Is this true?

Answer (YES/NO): NO